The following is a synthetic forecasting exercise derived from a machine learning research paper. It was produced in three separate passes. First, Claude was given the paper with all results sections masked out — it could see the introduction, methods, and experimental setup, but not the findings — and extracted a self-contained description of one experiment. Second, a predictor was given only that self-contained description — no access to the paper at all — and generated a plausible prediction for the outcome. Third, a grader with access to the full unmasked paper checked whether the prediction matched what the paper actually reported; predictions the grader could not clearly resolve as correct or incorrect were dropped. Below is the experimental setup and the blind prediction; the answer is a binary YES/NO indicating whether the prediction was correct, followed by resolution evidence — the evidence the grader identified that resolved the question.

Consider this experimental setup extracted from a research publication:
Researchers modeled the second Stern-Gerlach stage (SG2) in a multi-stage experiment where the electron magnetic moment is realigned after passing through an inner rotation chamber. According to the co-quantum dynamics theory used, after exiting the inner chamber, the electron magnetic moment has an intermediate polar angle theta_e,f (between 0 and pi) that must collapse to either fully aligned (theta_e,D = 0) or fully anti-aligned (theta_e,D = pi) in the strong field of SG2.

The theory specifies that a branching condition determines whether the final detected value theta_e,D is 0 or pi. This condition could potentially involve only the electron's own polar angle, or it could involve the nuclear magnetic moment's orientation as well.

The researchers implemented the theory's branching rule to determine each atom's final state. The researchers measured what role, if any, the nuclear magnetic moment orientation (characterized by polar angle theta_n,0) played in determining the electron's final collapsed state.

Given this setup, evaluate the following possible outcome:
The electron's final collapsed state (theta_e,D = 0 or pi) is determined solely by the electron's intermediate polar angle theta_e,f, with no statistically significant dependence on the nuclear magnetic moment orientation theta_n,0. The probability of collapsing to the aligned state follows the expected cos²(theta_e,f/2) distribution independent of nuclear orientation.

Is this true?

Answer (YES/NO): NO